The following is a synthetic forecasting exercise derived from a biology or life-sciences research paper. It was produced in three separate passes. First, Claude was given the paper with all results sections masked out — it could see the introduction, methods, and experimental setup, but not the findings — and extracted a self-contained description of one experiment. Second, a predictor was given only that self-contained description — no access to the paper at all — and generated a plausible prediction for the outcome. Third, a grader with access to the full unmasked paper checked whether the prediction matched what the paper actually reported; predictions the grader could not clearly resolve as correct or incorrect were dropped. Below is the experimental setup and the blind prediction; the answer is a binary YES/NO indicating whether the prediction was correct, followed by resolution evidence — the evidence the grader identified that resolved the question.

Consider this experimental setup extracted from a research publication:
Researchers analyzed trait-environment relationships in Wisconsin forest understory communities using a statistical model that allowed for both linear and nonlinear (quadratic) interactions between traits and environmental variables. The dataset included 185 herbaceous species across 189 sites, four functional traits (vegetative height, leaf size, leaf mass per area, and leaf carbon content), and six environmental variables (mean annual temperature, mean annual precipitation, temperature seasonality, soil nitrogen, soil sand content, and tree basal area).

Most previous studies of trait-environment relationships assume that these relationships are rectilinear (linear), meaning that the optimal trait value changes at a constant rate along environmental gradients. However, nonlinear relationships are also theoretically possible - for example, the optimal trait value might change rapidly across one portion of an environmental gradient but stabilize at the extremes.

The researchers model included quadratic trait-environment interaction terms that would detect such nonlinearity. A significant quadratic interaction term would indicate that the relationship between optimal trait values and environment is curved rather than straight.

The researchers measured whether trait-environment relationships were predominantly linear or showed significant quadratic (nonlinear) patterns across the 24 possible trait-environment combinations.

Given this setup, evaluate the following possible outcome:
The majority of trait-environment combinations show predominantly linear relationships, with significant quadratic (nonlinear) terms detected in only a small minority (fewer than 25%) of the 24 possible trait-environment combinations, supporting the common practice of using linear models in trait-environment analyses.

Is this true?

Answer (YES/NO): NO